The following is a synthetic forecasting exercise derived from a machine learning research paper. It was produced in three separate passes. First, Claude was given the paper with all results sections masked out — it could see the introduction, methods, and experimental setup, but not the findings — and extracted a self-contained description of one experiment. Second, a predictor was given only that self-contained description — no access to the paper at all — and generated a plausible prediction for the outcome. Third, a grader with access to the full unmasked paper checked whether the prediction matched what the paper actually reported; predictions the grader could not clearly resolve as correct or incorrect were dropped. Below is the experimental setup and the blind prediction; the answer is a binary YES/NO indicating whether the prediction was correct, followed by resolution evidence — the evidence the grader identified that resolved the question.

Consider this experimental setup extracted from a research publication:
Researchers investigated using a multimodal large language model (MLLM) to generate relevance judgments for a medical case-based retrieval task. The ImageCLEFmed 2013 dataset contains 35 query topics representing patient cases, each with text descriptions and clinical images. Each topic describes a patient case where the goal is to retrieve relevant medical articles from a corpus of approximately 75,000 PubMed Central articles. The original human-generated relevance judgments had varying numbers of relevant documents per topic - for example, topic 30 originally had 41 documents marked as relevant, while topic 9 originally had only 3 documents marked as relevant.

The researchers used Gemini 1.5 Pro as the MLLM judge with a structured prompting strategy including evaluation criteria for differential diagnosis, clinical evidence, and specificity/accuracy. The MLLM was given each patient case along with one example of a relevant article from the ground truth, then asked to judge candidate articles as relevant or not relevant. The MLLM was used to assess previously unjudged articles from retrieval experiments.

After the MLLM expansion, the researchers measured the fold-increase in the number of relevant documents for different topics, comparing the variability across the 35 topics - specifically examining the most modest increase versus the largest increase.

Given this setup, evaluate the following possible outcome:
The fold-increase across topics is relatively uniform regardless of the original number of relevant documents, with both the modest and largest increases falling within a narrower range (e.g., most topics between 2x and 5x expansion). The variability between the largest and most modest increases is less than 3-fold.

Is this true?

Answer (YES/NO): NO